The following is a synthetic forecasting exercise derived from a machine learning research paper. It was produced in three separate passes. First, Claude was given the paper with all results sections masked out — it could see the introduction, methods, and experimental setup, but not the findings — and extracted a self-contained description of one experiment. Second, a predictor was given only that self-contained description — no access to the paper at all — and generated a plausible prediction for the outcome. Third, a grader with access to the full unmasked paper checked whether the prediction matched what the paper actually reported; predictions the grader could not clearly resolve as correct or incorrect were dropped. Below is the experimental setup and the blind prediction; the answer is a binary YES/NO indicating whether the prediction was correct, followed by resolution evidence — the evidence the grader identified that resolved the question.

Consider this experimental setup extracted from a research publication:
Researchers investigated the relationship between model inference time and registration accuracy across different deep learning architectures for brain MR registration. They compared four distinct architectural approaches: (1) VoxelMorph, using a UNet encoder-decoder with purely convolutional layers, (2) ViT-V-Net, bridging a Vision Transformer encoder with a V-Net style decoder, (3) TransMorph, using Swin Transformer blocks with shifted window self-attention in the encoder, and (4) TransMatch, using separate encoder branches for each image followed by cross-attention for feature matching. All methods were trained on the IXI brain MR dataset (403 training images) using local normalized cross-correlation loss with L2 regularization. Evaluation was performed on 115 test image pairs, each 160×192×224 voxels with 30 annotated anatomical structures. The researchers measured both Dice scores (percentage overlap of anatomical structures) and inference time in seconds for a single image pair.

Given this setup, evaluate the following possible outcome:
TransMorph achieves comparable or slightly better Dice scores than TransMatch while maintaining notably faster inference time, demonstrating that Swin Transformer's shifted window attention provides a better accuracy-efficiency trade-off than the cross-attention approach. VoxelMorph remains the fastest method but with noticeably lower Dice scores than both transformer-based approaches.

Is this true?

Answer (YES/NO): NO